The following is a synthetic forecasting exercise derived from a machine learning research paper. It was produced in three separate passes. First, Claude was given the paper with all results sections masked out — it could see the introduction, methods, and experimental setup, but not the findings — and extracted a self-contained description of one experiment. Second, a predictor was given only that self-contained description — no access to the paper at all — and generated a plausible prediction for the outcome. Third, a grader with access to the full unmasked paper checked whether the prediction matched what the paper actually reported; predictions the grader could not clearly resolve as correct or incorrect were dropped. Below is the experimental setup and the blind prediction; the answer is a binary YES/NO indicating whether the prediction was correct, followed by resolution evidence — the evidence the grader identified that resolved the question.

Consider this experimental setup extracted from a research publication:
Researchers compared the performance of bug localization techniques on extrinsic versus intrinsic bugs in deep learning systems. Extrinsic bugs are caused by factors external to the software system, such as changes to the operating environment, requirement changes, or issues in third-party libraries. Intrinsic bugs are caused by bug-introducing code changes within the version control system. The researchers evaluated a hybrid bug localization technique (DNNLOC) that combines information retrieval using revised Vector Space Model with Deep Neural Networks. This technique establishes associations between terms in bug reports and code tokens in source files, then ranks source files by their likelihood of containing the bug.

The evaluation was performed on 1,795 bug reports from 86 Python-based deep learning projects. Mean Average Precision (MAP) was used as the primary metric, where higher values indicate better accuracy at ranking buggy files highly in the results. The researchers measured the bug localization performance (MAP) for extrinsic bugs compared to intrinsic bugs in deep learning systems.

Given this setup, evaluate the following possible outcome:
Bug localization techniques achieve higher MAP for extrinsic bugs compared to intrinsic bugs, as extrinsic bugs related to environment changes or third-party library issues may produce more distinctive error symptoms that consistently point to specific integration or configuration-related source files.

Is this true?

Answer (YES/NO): NO